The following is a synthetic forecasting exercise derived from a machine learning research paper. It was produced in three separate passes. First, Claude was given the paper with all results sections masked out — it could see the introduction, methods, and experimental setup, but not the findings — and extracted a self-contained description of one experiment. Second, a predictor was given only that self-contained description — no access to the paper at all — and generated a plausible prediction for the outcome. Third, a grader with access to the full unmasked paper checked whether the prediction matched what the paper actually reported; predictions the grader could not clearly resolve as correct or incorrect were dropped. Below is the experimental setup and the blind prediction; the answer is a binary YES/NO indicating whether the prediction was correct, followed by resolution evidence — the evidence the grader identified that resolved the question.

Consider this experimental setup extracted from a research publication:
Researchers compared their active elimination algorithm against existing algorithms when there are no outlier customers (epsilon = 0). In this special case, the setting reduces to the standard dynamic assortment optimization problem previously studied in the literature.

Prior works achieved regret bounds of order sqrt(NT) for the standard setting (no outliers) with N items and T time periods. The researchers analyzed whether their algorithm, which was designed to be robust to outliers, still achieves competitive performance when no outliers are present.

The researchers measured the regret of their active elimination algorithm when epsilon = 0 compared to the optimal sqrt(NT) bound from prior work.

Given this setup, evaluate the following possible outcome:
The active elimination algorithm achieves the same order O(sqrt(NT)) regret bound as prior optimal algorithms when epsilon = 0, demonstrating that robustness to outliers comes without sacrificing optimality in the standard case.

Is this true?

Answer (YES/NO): NO